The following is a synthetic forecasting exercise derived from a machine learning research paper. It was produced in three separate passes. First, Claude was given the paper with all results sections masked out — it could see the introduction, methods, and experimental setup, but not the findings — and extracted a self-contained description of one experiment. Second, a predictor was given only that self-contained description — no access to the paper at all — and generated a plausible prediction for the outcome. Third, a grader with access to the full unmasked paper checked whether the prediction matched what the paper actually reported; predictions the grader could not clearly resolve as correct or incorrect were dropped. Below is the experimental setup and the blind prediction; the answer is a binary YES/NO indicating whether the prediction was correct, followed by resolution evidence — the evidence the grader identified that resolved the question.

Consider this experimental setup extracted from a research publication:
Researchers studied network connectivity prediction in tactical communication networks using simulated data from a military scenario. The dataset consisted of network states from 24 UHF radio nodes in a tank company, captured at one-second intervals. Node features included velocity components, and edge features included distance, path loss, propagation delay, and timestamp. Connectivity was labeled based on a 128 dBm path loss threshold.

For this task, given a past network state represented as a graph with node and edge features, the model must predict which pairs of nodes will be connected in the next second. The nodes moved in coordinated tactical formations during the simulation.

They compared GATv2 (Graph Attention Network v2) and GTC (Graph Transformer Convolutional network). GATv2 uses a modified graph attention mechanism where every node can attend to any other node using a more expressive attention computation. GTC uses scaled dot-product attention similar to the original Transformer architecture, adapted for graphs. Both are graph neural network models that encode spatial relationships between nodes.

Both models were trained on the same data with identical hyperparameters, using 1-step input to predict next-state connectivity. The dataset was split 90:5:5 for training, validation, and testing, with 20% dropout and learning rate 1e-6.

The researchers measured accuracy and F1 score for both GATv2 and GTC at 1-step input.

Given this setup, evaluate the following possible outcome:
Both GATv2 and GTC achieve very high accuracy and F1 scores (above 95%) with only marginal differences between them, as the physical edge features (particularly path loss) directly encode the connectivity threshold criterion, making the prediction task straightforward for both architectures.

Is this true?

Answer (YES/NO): NO